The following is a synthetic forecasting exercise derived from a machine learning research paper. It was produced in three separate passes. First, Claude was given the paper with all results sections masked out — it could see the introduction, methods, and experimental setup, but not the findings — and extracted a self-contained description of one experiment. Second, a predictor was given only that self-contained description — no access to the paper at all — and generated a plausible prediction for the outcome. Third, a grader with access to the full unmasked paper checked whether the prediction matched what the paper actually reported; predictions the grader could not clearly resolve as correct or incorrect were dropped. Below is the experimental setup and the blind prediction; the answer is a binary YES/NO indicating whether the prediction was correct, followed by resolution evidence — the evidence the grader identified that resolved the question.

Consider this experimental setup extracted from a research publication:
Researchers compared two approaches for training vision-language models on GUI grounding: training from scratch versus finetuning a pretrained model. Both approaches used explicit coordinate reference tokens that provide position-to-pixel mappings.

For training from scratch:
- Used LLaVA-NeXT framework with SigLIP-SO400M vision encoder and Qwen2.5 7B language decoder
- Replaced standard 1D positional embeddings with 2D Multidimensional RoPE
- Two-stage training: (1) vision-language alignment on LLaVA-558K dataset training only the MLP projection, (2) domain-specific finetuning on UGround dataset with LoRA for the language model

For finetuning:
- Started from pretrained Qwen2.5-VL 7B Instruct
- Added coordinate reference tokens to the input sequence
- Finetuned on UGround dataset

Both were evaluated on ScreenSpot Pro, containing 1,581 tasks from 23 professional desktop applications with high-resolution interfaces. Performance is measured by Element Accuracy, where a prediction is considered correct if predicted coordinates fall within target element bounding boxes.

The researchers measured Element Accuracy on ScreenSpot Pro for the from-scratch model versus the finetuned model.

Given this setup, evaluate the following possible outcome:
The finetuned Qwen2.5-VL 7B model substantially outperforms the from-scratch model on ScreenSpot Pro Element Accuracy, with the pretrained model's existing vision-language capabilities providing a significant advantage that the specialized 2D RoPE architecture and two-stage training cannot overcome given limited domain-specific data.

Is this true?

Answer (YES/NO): YES